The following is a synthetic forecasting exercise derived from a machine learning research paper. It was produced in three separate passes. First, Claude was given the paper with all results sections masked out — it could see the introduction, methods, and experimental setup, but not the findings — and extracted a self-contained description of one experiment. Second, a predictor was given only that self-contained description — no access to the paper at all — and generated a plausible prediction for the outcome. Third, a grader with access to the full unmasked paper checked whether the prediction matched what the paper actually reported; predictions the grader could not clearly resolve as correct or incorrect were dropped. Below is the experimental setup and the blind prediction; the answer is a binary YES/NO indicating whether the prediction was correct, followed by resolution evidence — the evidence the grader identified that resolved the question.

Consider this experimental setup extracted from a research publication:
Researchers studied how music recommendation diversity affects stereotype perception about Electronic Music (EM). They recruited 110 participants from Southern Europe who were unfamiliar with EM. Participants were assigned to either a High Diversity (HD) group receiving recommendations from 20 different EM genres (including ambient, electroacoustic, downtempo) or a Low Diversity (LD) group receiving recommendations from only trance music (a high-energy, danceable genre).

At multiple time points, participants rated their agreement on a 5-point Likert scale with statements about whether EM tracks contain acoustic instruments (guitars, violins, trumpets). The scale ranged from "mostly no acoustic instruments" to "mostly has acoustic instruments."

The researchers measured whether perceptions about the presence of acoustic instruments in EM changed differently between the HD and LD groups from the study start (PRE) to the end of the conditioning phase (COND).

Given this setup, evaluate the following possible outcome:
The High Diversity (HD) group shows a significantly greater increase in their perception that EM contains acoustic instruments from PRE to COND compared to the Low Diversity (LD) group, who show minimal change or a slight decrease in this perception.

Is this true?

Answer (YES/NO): YES